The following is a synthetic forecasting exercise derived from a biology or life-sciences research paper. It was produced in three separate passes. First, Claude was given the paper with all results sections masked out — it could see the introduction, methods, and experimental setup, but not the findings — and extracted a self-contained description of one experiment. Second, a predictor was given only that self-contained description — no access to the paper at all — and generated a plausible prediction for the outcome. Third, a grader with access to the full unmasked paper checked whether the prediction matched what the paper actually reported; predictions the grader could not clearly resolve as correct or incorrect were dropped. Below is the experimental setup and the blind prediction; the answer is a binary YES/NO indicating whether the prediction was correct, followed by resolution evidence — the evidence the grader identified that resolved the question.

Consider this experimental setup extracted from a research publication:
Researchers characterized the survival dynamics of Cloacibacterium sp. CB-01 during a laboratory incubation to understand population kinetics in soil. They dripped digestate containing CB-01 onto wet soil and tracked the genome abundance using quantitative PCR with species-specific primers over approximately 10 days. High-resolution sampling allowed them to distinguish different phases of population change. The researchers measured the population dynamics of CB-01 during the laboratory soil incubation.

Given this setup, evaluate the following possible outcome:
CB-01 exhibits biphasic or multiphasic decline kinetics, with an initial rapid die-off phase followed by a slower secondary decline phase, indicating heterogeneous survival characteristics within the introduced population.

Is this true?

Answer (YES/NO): NO